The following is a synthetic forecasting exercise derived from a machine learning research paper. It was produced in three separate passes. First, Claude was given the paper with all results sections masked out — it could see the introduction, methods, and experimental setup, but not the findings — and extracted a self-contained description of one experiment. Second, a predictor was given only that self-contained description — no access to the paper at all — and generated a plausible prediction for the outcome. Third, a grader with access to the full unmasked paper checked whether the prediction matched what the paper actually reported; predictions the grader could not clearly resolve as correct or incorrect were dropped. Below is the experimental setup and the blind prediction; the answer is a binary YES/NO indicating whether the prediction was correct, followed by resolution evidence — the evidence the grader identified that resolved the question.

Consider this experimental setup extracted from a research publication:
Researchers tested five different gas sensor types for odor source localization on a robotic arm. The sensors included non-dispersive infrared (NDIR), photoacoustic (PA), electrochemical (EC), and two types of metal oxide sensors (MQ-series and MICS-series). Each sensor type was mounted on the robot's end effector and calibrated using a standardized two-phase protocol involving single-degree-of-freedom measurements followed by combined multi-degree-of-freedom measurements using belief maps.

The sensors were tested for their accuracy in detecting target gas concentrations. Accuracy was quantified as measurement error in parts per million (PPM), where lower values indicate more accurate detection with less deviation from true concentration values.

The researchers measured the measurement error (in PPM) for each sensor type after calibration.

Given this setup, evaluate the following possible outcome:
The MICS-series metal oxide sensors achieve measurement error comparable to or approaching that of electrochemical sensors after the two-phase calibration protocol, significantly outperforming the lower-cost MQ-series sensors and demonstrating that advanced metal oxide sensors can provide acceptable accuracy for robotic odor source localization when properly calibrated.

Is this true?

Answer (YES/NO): NO